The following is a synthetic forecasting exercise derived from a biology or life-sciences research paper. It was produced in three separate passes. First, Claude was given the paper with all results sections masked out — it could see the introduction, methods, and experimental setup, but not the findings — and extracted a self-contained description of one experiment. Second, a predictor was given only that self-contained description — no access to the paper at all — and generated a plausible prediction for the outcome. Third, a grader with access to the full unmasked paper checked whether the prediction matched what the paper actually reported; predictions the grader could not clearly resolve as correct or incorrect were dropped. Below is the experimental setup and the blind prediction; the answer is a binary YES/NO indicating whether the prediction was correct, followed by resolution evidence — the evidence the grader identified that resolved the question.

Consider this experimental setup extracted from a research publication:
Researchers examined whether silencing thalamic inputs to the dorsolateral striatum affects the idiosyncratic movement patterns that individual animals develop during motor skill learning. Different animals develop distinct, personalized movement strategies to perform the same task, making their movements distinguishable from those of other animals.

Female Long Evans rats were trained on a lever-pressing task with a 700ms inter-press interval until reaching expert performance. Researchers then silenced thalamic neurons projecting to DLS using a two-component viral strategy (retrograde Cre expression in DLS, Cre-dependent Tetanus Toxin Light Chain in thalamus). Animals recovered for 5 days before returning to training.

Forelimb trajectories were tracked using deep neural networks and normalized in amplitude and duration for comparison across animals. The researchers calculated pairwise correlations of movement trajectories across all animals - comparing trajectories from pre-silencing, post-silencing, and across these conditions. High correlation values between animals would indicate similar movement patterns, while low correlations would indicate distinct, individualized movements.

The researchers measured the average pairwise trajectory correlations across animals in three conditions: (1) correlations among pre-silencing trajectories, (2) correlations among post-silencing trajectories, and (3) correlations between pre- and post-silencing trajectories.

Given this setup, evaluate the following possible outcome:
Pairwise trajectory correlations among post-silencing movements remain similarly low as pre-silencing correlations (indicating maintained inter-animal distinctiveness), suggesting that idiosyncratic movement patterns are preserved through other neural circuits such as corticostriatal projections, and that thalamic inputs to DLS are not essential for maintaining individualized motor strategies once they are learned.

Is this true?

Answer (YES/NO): NO